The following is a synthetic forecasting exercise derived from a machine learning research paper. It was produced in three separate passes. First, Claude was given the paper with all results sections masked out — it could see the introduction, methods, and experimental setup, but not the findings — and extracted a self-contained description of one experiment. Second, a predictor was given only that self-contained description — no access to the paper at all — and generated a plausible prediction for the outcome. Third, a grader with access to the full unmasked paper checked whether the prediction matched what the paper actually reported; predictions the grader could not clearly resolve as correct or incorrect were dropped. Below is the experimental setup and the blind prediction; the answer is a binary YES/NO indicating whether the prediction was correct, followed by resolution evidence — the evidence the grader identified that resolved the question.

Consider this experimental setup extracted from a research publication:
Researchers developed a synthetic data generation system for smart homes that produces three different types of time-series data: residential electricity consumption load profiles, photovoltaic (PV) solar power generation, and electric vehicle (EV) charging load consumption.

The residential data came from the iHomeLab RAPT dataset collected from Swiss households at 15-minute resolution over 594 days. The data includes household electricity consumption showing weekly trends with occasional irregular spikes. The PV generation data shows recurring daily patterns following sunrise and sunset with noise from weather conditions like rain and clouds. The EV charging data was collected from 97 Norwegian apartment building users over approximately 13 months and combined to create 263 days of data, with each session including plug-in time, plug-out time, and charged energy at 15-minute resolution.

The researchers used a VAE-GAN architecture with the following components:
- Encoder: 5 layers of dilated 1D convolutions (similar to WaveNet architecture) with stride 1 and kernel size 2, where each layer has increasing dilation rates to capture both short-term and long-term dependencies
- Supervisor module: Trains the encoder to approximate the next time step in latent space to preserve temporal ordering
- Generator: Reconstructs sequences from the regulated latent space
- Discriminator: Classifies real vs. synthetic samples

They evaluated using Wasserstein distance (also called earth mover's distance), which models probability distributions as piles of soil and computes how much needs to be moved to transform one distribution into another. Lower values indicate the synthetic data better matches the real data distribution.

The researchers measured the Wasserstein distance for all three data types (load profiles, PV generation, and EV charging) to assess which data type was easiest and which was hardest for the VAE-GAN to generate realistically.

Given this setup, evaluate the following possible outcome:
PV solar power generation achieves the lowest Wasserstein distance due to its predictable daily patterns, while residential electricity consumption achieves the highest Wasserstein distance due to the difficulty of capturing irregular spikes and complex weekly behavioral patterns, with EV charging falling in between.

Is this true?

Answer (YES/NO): NO